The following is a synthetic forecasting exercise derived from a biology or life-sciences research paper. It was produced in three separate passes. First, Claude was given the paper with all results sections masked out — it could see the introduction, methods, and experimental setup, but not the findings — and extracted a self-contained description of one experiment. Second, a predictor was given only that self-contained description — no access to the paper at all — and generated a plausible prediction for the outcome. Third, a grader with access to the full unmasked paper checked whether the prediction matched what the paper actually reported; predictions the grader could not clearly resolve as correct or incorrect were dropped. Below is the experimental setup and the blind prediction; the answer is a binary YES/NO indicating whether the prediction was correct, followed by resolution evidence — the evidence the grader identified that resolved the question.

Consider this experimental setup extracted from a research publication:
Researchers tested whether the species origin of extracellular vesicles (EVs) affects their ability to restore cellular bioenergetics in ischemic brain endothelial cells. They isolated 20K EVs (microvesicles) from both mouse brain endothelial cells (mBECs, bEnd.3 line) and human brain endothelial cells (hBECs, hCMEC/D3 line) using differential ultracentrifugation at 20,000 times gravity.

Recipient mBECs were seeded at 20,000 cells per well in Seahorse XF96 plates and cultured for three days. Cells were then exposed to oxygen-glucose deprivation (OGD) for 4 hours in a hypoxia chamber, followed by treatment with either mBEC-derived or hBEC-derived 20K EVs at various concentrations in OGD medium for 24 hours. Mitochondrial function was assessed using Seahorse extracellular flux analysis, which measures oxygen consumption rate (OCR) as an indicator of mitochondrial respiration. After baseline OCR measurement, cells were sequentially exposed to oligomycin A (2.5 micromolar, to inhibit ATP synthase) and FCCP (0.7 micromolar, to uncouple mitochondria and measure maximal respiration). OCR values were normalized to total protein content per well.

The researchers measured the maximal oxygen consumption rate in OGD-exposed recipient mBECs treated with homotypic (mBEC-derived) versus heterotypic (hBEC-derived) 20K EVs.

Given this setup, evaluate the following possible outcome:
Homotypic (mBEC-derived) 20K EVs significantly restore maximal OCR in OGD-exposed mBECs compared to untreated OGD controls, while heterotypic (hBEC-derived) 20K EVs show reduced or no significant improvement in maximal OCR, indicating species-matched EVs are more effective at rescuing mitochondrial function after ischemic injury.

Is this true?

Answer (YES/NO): NO